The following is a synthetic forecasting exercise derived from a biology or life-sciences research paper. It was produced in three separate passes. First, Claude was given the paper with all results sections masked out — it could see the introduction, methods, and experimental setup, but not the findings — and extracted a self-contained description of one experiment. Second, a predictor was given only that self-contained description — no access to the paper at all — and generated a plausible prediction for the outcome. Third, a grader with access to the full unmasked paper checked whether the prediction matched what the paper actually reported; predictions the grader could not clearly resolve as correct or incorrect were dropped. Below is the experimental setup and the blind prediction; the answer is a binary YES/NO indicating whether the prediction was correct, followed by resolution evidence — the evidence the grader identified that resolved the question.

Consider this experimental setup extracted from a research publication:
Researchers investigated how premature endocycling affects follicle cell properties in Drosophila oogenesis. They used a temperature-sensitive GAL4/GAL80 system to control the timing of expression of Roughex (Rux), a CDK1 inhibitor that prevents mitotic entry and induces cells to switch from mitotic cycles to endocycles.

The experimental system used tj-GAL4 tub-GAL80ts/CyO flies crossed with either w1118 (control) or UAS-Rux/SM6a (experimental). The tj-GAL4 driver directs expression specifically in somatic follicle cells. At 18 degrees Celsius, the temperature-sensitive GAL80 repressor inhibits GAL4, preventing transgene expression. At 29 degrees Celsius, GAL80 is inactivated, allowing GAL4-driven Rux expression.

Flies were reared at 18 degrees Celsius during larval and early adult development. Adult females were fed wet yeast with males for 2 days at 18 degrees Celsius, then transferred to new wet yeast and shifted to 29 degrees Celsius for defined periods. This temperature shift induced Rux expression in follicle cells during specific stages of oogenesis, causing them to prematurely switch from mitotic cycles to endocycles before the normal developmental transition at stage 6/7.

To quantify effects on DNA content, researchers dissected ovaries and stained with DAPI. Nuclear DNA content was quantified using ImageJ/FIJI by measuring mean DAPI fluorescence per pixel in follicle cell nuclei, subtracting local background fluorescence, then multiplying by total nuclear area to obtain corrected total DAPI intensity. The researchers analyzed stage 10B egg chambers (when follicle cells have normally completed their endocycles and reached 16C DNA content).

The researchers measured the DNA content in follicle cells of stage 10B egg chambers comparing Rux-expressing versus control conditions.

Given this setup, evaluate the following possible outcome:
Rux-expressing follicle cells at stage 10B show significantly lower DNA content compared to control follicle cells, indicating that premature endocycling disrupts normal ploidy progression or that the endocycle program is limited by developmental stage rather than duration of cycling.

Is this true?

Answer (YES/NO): NO